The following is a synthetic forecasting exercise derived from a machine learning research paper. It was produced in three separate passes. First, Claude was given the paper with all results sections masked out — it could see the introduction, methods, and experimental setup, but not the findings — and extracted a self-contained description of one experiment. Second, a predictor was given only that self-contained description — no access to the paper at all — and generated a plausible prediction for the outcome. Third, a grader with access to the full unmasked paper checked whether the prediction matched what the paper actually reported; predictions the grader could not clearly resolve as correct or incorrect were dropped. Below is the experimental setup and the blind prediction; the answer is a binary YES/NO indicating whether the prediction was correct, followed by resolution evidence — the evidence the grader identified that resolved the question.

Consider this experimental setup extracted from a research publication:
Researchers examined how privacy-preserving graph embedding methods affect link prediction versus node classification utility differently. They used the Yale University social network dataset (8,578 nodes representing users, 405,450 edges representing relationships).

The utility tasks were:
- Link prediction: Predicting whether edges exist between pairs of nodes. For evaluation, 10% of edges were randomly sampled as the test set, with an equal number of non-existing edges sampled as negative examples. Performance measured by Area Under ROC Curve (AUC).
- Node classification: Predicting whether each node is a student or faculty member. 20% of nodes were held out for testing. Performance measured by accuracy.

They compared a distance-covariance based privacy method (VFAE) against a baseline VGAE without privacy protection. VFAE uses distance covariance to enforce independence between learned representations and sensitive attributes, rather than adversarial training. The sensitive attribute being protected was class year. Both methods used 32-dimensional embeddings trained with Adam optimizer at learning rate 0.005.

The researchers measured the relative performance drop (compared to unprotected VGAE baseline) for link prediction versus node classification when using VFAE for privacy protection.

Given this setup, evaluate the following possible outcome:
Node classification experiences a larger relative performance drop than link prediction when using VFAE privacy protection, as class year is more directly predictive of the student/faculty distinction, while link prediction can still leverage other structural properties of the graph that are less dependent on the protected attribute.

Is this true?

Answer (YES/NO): NO